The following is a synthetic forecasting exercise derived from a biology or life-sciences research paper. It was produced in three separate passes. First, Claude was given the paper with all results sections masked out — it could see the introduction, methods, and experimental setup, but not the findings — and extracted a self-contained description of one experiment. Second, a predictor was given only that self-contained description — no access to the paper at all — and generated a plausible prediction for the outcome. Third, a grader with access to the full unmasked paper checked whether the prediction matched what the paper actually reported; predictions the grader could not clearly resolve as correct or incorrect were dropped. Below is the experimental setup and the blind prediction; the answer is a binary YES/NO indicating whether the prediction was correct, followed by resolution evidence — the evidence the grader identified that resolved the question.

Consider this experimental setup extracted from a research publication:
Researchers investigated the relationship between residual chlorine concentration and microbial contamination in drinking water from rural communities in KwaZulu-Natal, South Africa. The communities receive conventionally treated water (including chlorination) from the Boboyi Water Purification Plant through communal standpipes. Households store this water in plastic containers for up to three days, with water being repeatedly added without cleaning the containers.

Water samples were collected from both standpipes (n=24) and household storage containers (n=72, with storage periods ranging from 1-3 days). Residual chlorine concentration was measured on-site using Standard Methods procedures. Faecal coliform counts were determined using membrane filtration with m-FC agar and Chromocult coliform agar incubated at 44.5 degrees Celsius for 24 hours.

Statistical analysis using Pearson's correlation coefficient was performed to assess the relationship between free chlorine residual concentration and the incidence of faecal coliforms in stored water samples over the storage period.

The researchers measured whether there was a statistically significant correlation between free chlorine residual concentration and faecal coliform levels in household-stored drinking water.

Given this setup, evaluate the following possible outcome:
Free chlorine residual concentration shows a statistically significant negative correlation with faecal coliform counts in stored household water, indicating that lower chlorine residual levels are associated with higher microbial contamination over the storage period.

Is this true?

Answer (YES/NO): NO